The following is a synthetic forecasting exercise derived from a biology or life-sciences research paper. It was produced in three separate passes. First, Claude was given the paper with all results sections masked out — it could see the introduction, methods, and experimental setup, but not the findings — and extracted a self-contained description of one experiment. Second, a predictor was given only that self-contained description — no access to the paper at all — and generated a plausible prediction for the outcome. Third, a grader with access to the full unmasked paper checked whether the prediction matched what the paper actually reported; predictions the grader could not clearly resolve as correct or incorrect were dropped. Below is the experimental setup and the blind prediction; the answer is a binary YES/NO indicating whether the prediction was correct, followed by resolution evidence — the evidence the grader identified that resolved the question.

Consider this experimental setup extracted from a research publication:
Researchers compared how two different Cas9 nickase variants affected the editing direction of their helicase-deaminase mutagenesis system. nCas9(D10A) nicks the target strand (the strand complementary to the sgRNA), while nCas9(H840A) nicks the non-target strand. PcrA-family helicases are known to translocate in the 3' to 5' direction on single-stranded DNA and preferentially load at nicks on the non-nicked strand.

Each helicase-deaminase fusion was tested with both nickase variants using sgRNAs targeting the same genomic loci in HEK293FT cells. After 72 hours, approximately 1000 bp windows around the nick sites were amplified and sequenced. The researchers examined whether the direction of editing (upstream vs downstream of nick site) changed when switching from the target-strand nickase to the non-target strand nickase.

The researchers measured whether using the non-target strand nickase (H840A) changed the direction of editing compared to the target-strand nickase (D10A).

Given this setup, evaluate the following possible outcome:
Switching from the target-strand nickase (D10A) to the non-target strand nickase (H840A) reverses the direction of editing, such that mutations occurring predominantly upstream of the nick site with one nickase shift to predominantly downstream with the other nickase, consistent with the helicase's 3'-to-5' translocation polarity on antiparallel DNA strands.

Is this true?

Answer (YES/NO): NO